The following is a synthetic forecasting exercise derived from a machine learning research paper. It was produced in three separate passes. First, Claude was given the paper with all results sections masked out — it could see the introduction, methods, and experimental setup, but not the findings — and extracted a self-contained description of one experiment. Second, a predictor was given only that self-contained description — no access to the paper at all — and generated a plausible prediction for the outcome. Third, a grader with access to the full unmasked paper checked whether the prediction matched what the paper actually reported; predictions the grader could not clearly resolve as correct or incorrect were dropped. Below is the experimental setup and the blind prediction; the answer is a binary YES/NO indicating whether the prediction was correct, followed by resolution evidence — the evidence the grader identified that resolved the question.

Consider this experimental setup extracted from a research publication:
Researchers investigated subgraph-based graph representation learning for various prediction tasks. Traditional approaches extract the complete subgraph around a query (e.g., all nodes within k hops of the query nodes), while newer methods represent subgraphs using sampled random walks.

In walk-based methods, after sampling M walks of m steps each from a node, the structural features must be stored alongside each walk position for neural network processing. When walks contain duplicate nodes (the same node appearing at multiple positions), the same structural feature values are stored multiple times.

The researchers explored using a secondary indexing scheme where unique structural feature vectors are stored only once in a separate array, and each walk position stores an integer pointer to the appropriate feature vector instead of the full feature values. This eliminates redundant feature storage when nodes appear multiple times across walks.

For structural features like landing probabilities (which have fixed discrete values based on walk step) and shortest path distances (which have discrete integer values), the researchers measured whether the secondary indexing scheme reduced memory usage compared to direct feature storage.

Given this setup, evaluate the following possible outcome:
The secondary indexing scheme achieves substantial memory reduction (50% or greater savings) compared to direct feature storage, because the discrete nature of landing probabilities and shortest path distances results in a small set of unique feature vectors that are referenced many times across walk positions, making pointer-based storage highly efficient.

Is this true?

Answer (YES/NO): YES